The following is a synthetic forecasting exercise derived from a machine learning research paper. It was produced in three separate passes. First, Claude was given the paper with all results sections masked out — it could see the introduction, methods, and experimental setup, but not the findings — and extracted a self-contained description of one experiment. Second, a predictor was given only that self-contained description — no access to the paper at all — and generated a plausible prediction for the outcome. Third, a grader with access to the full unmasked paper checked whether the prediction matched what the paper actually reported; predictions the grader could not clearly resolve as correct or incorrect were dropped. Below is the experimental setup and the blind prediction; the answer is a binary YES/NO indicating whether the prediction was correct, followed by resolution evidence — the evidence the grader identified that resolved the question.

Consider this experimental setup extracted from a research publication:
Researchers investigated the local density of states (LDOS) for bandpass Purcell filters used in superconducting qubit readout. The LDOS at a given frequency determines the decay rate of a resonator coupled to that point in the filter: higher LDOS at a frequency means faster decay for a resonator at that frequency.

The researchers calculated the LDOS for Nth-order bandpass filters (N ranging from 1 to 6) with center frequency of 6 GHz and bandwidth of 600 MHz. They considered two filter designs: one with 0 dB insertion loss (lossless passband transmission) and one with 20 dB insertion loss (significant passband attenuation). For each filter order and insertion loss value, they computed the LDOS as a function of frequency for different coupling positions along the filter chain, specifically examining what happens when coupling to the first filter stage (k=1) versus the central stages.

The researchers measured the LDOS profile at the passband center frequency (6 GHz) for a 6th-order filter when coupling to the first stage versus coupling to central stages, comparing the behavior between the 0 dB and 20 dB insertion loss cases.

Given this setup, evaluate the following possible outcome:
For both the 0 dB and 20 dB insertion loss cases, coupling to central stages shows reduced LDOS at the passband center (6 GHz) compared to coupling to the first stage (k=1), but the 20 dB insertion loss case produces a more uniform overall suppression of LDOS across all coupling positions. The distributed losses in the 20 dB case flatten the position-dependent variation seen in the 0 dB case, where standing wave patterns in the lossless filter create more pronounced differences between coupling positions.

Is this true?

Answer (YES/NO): NO